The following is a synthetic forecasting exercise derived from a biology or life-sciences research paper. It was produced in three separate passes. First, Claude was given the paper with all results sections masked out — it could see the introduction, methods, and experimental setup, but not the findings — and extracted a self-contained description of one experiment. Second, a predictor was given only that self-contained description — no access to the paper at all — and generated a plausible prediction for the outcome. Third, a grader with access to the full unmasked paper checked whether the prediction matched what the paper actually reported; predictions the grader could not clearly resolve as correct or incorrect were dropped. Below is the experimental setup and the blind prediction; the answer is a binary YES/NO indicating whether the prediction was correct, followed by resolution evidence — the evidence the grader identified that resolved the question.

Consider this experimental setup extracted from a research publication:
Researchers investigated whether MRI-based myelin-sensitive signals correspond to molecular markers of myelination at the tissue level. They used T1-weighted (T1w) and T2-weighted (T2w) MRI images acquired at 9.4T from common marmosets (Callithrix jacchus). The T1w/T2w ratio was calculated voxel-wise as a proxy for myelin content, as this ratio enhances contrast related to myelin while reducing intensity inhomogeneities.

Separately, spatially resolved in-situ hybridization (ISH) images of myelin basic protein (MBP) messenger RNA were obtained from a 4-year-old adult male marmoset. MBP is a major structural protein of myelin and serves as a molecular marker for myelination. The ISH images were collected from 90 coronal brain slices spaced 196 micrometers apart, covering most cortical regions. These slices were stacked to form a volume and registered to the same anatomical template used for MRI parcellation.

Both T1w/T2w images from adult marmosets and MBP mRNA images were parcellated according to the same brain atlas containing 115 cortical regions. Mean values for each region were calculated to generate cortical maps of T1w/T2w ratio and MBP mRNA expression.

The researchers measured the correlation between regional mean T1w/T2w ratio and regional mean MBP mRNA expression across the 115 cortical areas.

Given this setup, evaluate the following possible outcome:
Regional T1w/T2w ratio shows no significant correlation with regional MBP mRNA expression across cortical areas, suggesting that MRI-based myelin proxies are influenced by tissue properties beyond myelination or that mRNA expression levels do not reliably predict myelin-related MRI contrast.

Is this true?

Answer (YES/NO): NO